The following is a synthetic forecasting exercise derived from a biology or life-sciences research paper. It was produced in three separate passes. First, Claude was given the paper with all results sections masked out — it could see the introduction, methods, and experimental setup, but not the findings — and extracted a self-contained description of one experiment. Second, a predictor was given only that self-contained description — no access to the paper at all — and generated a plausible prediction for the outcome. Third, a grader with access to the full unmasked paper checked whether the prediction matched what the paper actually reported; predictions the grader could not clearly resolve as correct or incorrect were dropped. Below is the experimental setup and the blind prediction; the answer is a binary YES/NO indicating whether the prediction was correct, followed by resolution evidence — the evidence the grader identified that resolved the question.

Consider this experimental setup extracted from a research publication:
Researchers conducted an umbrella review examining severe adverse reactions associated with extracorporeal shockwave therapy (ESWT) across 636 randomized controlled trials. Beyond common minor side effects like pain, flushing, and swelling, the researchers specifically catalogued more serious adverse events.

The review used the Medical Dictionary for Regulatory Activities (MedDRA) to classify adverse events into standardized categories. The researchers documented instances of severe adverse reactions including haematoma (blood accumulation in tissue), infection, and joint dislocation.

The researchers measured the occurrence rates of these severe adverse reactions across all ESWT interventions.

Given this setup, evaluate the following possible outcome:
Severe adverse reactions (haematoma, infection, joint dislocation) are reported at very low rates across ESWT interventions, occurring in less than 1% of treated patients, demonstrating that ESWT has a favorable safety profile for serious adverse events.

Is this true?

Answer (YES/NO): NO